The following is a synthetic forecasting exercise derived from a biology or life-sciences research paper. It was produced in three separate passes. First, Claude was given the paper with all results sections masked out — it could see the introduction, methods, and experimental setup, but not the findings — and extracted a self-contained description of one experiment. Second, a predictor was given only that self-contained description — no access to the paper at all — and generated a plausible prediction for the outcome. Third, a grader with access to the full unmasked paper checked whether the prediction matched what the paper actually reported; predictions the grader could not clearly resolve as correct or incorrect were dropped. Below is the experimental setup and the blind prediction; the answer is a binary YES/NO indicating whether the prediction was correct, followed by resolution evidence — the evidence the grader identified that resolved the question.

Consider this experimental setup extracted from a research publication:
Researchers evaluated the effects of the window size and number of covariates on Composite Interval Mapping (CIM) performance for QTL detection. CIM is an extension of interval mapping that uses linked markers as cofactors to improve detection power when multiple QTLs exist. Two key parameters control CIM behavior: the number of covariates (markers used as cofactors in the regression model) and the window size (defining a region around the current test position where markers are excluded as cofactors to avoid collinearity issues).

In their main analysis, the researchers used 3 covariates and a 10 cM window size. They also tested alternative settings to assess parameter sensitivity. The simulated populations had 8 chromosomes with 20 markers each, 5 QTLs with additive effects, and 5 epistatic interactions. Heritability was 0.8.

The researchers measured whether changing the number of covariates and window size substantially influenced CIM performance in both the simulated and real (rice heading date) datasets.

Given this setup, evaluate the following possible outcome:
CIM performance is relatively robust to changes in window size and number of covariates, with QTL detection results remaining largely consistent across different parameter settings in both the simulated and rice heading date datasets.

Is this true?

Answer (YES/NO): YES